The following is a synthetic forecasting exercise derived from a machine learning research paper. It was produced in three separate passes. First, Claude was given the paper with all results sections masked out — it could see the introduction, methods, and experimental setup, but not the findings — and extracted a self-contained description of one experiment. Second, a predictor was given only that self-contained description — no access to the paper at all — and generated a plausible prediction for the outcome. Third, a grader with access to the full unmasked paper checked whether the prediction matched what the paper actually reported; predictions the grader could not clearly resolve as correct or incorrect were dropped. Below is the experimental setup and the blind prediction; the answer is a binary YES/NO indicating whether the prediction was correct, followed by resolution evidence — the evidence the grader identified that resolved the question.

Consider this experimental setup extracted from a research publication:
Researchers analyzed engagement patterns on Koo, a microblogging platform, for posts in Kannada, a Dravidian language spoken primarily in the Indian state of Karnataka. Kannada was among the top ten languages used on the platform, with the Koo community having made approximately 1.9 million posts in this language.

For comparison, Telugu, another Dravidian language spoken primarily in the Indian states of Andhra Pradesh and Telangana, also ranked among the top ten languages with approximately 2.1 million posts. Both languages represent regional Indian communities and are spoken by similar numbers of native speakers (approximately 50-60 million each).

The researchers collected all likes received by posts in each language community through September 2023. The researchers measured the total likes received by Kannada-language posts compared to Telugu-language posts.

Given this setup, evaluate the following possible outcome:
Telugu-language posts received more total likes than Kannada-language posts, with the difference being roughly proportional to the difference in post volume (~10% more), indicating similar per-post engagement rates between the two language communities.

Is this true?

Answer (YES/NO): NO